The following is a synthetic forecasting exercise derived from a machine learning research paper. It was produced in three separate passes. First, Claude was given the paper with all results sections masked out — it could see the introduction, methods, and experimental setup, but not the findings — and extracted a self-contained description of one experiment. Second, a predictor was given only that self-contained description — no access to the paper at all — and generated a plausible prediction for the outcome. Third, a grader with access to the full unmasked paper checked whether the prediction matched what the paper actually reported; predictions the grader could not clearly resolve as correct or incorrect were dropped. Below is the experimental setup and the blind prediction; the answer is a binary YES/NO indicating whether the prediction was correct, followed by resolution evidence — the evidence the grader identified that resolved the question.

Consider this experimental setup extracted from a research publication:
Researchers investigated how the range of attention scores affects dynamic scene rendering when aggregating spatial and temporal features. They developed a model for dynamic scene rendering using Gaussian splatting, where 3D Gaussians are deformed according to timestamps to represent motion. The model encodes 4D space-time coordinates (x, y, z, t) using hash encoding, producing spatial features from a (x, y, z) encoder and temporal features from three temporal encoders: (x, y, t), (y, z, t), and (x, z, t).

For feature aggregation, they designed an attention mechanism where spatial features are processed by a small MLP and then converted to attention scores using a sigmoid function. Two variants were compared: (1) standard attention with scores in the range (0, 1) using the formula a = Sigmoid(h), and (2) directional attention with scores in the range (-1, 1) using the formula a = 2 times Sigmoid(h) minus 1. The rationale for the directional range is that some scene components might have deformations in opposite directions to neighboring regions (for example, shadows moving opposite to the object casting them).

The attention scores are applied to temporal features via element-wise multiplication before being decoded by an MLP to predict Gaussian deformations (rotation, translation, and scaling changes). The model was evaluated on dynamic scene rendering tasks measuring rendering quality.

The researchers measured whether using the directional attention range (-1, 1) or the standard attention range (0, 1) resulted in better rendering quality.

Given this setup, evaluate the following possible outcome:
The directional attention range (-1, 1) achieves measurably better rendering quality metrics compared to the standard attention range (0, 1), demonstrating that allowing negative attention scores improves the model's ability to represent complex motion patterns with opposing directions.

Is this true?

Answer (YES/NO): YES